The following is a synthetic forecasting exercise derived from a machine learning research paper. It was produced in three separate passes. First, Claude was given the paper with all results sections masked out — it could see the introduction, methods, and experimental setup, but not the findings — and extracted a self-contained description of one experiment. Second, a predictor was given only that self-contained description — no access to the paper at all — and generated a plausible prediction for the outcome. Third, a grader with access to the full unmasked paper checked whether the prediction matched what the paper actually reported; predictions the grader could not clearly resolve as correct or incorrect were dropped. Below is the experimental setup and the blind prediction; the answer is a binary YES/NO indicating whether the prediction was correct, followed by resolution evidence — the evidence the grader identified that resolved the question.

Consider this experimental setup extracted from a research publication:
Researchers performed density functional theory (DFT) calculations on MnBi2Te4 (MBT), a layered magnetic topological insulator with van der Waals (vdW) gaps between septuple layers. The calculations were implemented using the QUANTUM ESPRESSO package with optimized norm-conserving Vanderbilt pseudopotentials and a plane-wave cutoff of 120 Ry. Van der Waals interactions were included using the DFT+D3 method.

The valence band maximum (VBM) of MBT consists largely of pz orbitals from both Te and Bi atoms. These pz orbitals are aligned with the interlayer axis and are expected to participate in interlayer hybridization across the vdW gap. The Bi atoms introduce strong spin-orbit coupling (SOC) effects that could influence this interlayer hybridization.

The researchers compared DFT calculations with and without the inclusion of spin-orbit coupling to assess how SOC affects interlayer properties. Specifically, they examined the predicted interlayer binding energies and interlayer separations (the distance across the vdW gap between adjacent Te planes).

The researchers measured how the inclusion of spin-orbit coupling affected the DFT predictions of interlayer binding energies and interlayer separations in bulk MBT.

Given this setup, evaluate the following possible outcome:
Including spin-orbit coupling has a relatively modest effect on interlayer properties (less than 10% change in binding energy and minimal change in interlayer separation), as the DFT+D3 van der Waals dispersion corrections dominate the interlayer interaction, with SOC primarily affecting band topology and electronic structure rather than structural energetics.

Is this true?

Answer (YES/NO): NO